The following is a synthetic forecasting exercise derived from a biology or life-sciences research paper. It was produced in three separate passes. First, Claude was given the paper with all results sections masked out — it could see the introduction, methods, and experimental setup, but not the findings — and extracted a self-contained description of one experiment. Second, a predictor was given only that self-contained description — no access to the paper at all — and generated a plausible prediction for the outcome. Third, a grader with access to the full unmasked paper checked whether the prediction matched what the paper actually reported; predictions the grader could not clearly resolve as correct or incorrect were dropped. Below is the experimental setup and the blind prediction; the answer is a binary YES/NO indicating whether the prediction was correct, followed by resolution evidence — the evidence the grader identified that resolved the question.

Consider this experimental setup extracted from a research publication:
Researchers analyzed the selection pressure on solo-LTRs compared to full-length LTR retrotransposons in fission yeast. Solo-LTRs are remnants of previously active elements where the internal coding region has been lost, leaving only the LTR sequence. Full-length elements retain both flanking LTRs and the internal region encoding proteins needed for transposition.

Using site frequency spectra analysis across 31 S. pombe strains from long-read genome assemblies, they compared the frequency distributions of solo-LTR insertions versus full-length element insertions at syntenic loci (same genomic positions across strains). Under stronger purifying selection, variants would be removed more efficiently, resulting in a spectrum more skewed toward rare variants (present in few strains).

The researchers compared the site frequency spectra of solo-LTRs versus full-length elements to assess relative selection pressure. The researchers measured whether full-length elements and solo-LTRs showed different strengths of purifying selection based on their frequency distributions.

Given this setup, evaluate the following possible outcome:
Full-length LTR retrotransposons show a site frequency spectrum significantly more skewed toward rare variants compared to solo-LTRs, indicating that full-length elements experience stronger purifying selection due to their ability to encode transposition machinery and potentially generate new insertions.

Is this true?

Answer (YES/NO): YES